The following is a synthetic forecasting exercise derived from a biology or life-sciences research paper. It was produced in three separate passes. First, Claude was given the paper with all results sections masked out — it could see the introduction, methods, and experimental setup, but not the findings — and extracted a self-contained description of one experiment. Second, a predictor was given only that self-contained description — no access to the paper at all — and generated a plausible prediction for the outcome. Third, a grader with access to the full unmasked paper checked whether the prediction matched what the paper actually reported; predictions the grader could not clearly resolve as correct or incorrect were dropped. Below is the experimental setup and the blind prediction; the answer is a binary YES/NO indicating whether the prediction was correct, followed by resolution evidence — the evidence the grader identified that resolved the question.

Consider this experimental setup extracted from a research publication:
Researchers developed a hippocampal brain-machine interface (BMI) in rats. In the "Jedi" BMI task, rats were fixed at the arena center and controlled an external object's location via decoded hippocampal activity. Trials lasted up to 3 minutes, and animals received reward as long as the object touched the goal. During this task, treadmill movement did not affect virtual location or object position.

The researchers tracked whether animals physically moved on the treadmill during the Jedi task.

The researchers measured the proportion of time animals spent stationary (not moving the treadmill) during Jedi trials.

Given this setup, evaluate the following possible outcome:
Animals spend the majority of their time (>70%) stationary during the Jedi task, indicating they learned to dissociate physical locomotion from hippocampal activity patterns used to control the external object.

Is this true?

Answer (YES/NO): YES